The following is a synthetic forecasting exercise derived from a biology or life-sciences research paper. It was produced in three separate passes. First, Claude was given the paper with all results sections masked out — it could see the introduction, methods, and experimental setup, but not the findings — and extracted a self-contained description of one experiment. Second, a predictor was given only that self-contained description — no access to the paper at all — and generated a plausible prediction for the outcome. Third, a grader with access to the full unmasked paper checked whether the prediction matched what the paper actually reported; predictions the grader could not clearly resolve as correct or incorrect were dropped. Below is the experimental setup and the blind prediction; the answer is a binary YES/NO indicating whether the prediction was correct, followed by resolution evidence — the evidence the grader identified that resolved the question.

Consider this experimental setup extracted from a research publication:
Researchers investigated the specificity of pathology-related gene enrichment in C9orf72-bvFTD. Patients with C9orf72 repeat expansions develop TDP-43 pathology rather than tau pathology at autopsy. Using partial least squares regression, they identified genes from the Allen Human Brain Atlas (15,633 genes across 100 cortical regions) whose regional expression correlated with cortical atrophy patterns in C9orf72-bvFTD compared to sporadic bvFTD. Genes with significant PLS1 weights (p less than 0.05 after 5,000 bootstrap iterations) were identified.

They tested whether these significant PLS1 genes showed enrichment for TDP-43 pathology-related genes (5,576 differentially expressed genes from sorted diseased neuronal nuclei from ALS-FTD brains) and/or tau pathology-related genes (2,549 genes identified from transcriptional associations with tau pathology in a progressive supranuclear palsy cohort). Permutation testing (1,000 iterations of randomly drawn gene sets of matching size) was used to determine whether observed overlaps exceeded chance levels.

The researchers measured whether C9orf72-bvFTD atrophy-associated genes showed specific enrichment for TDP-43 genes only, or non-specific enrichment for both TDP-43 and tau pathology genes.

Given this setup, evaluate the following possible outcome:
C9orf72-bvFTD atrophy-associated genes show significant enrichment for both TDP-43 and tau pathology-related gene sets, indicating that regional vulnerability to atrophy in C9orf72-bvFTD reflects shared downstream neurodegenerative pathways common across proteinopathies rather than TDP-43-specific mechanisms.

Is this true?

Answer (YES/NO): NO